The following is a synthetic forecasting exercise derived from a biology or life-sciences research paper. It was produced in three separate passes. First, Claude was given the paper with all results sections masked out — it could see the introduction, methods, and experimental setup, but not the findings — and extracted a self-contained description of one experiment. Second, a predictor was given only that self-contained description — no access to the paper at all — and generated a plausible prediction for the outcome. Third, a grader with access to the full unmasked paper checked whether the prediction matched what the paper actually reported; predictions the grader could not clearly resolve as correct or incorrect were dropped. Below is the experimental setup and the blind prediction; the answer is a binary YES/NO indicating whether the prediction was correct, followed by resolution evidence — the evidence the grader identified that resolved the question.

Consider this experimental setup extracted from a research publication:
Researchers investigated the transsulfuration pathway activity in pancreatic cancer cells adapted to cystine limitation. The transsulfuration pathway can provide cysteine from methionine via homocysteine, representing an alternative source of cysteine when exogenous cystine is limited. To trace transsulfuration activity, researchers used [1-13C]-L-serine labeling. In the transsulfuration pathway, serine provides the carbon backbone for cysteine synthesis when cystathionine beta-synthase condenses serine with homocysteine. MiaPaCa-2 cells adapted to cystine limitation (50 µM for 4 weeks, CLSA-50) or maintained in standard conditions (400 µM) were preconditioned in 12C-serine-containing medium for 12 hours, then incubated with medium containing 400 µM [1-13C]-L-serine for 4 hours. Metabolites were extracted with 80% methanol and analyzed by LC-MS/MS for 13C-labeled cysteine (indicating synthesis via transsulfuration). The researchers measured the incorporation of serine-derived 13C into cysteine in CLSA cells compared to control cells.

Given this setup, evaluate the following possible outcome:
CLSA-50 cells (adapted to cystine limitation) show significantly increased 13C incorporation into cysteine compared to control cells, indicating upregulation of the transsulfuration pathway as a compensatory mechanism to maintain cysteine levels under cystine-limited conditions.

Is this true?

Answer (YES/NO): NO